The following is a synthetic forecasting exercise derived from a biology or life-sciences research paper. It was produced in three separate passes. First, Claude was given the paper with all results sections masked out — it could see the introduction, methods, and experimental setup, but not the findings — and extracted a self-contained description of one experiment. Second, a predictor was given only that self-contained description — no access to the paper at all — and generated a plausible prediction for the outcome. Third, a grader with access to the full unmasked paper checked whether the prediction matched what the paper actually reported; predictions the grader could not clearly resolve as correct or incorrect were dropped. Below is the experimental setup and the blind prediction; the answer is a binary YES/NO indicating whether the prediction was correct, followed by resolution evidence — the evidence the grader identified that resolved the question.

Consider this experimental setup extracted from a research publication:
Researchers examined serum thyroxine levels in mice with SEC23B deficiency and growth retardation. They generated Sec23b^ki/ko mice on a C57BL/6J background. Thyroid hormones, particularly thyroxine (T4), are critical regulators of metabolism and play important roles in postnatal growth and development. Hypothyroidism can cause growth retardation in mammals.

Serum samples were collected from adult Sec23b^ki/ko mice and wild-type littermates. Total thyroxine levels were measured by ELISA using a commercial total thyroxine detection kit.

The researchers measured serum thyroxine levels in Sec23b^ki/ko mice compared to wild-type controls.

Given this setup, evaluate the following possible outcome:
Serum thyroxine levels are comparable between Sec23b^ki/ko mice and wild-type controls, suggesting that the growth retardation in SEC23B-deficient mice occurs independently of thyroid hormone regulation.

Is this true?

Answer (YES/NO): YES